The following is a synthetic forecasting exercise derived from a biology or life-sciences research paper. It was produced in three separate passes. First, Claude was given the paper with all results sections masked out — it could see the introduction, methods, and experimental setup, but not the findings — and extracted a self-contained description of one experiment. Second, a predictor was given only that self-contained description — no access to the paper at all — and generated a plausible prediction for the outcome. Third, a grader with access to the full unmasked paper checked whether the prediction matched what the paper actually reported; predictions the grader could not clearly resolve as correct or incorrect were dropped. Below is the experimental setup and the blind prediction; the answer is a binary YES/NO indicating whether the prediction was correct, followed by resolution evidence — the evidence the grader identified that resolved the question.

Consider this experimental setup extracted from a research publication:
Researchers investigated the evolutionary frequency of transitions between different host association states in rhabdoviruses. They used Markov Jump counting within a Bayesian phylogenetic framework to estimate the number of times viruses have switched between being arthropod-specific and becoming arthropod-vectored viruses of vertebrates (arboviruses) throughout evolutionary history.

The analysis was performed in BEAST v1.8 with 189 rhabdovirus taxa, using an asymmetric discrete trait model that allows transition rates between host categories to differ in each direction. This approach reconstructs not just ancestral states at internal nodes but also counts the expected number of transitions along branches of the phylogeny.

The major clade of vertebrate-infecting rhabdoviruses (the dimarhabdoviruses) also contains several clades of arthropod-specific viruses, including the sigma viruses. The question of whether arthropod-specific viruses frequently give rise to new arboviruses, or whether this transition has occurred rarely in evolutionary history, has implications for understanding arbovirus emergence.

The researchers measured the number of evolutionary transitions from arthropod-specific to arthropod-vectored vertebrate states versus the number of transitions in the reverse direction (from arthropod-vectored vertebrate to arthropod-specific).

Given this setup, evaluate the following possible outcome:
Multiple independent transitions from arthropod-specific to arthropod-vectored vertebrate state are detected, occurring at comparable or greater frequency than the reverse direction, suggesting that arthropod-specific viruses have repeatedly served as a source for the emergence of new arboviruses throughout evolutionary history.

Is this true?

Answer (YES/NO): NO